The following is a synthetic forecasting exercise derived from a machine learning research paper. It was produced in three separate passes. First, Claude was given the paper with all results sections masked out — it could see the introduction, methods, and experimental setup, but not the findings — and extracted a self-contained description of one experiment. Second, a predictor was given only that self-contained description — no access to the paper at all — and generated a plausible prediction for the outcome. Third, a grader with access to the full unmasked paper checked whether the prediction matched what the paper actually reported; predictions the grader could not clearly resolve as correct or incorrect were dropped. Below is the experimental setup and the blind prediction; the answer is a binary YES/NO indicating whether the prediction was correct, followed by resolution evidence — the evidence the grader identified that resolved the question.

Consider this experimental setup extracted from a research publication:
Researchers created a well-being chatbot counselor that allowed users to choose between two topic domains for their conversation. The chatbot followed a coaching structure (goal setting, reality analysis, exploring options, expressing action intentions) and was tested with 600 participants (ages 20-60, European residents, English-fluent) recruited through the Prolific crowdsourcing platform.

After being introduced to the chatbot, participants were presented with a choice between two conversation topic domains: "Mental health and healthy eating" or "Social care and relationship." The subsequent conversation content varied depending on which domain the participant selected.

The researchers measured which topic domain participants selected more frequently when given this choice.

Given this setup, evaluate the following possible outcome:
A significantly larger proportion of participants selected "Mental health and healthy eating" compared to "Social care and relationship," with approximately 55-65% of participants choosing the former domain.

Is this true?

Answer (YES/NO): NO